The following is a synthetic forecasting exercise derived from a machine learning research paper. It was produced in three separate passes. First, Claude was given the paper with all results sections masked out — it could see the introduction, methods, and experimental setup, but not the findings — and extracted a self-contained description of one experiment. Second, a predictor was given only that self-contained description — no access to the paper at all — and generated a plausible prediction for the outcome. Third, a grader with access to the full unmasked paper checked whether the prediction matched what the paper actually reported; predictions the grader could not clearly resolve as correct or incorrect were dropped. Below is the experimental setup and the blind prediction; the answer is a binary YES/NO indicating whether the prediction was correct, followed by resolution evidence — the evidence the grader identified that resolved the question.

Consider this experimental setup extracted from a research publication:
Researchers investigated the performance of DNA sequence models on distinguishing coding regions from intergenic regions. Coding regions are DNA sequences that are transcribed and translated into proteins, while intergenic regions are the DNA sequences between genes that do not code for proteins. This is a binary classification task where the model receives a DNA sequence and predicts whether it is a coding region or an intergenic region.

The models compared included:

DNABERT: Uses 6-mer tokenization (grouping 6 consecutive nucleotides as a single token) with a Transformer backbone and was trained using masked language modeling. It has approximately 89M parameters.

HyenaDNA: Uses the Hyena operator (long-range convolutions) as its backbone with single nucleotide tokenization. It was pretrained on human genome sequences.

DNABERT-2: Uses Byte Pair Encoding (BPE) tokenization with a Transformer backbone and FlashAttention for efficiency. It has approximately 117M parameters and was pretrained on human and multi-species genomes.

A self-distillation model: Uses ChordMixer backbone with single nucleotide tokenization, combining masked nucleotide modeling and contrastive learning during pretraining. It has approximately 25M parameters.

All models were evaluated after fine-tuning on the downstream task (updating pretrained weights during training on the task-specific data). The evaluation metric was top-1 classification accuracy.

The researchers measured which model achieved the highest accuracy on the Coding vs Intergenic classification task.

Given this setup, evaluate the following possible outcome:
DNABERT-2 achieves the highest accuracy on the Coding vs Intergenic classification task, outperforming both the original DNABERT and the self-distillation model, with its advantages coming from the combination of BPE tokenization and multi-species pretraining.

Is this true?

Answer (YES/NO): YES